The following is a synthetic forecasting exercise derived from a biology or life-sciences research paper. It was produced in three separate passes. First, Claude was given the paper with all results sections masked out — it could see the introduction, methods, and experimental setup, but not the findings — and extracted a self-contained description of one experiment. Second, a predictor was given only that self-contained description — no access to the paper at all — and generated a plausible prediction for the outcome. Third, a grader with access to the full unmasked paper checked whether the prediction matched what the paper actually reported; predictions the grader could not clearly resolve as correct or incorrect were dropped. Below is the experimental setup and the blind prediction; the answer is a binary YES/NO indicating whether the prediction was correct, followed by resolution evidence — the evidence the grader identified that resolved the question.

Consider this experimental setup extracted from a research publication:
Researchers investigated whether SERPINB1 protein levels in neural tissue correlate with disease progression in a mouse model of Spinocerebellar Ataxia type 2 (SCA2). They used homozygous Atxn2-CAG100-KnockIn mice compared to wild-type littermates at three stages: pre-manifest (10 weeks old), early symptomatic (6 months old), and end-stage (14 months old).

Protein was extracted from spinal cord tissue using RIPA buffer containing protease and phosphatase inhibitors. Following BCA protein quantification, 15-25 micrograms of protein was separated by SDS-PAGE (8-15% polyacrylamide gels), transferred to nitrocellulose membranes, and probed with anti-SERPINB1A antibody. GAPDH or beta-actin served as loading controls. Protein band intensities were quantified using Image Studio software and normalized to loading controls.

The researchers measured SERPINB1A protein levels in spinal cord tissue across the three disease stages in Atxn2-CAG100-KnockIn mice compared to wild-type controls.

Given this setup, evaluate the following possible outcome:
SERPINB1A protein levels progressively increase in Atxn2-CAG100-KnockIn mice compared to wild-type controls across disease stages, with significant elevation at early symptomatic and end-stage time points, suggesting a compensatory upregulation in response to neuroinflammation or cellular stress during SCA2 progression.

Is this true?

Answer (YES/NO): NO